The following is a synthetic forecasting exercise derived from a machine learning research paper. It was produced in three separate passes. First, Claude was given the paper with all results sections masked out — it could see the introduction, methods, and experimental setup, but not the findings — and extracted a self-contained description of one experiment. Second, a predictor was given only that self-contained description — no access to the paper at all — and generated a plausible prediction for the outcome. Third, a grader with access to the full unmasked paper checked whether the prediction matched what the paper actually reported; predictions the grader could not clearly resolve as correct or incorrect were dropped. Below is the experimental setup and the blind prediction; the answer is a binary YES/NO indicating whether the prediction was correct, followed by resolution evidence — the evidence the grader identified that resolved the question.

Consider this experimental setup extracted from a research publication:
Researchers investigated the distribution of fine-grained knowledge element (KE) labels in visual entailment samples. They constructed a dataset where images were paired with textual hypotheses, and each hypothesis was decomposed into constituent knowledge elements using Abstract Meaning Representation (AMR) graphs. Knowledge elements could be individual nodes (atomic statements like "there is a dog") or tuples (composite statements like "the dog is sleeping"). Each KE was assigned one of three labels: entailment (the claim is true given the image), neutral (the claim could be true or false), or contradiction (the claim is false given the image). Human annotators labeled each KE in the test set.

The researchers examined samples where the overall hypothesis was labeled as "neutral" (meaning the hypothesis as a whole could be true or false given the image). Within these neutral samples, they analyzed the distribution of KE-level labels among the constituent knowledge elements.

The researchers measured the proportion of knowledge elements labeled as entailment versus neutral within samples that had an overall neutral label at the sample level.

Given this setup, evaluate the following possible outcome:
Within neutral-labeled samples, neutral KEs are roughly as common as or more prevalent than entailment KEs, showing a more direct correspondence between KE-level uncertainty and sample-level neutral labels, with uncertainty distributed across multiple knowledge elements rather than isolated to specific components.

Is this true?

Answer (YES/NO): NO